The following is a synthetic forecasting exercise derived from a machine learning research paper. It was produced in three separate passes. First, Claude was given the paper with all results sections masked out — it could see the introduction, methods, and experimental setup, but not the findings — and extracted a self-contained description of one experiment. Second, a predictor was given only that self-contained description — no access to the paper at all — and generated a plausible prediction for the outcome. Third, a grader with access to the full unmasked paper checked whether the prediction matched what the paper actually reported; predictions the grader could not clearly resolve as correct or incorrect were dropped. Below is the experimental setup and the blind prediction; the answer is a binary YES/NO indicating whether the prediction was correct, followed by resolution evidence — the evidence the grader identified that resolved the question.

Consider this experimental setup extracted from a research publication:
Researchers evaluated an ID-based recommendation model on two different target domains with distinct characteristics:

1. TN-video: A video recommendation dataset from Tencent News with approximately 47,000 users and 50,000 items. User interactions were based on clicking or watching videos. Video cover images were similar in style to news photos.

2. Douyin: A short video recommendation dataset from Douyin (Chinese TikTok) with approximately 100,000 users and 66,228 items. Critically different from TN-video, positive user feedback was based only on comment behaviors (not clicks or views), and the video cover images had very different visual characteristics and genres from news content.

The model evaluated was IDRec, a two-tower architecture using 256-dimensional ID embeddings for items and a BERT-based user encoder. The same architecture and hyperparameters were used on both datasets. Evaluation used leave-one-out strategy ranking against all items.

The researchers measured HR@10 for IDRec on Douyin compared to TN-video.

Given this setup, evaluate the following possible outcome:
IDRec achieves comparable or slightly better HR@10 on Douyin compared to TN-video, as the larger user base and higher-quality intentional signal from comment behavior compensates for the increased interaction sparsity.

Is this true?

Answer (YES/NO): NO